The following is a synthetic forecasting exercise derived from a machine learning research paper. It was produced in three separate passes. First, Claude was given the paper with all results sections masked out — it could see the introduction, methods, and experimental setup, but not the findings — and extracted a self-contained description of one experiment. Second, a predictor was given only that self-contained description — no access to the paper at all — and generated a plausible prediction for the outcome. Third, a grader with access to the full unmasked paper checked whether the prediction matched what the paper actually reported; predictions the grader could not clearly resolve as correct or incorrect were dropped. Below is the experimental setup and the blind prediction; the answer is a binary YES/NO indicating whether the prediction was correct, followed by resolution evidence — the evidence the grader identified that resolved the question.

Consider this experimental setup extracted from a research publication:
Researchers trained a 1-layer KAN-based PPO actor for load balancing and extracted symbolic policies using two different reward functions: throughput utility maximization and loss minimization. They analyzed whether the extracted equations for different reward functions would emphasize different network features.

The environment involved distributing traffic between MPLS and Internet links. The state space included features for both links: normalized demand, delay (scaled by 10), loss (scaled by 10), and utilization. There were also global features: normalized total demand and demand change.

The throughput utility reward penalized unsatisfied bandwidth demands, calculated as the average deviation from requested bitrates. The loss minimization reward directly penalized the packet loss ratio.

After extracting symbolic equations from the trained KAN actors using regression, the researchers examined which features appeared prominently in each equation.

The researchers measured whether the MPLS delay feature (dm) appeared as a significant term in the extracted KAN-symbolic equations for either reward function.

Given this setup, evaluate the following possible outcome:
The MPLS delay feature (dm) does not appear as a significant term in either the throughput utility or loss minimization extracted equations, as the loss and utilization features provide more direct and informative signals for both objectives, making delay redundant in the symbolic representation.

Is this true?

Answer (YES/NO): YES